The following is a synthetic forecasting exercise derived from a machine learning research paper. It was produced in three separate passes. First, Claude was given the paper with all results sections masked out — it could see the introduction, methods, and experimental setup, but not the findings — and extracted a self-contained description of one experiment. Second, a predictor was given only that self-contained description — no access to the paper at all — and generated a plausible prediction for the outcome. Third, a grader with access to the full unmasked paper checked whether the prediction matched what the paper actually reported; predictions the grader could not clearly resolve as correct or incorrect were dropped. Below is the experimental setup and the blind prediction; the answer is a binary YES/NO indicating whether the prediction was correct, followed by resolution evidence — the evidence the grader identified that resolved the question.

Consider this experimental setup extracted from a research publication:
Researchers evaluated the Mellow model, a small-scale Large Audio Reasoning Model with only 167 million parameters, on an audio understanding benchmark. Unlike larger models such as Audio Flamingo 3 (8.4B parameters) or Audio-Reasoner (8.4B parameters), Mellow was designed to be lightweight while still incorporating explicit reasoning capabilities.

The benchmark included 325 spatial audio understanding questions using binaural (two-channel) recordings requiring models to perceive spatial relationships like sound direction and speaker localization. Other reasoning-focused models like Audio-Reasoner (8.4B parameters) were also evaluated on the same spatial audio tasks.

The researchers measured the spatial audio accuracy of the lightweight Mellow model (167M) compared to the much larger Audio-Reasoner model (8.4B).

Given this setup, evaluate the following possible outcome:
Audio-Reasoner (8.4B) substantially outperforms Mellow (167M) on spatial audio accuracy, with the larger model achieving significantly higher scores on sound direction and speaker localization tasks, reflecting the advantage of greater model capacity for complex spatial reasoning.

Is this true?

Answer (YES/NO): NO